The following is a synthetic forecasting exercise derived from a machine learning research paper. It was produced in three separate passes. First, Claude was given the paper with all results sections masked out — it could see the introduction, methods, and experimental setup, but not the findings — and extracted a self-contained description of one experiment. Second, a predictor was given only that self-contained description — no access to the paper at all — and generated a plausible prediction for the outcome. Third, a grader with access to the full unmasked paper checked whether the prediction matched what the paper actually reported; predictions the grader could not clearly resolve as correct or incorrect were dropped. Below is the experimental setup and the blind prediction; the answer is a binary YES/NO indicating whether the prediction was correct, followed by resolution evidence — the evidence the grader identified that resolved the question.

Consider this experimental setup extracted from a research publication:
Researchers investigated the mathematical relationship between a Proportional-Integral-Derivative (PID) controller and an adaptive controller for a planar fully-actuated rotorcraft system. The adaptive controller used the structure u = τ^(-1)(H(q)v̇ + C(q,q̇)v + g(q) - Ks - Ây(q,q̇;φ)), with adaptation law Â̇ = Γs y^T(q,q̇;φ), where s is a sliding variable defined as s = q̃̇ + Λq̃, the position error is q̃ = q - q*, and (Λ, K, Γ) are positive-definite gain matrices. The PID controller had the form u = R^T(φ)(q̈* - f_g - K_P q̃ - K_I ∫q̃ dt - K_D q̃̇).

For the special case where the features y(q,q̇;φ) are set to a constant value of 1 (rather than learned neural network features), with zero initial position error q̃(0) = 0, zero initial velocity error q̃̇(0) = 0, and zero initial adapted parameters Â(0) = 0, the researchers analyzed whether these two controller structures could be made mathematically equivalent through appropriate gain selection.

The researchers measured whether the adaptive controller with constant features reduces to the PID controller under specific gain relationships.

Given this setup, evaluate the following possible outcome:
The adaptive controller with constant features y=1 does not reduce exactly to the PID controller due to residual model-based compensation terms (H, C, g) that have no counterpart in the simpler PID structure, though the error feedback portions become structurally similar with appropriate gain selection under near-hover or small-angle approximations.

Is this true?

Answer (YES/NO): NO